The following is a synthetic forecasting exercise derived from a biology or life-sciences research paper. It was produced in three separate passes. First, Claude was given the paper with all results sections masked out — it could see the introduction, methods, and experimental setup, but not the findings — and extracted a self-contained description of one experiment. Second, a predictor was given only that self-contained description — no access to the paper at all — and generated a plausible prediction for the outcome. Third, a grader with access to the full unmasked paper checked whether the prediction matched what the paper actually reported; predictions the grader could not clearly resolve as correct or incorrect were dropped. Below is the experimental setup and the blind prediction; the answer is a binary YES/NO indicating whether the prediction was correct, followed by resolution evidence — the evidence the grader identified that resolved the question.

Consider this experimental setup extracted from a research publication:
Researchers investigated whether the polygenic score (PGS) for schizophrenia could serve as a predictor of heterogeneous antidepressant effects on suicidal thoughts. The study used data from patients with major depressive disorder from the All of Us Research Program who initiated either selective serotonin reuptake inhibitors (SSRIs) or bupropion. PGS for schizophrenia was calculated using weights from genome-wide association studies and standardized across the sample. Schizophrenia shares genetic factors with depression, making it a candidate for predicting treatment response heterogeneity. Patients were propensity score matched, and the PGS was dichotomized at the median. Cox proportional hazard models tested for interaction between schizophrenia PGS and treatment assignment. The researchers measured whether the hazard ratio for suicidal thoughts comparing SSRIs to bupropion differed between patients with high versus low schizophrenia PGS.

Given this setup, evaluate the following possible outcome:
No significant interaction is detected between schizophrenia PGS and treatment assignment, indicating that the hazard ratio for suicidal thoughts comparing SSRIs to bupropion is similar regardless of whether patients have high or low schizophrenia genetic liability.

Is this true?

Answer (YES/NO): NO